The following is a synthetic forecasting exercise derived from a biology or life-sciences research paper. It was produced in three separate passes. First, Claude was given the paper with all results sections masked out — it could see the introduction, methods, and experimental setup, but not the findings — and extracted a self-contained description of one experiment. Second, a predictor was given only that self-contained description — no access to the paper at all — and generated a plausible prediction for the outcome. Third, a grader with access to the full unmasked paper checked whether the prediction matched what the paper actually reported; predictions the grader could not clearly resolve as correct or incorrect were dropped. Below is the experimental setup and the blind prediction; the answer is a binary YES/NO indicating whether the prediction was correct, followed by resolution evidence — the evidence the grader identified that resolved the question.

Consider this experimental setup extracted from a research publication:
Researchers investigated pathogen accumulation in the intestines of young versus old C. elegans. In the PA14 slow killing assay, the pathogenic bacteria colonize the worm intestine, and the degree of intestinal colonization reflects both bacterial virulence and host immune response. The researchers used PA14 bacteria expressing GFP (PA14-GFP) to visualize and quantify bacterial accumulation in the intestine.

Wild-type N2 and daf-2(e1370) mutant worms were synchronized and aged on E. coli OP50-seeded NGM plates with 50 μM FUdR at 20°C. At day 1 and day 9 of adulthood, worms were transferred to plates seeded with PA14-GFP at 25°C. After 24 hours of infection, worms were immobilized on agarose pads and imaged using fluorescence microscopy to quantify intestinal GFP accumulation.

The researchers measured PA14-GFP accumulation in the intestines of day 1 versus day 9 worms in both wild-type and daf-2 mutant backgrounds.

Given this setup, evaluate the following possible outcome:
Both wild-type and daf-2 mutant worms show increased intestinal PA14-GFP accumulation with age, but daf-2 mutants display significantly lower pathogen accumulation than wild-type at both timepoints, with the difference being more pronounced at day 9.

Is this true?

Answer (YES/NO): NO